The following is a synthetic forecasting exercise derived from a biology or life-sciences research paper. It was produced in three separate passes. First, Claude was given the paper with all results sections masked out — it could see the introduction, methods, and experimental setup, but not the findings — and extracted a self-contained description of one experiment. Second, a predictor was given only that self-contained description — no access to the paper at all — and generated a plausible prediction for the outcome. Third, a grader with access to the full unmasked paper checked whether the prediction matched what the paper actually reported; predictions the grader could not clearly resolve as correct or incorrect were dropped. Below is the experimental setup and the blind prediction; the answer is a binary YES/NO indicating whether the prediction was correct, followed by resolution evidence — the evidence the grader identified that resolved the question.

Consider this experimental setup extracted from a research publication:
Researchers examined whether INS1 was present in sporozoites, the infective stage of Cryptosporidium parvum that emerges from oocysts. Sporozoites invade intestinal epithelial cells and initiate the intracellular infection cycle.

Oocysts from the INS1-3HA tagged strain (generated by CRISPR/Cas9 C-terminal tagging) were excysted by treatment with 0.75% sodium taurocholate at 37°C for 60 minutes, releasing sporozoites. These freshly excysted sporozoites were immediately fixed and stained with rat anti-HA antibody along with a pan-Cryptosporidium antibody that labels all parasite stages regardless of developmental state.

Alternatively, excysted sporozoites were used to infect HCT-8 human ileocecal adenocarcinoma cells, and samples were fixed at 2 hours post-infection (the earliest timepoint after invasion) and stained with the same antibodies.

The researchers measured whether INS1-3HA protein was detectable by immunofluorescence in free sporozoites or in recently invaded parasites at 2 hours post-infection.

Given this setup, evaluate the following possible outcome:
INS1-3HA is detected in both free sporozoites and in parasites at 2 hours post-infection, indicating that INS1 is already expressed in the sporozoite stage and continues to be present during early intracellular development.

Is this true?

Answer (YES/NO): NO